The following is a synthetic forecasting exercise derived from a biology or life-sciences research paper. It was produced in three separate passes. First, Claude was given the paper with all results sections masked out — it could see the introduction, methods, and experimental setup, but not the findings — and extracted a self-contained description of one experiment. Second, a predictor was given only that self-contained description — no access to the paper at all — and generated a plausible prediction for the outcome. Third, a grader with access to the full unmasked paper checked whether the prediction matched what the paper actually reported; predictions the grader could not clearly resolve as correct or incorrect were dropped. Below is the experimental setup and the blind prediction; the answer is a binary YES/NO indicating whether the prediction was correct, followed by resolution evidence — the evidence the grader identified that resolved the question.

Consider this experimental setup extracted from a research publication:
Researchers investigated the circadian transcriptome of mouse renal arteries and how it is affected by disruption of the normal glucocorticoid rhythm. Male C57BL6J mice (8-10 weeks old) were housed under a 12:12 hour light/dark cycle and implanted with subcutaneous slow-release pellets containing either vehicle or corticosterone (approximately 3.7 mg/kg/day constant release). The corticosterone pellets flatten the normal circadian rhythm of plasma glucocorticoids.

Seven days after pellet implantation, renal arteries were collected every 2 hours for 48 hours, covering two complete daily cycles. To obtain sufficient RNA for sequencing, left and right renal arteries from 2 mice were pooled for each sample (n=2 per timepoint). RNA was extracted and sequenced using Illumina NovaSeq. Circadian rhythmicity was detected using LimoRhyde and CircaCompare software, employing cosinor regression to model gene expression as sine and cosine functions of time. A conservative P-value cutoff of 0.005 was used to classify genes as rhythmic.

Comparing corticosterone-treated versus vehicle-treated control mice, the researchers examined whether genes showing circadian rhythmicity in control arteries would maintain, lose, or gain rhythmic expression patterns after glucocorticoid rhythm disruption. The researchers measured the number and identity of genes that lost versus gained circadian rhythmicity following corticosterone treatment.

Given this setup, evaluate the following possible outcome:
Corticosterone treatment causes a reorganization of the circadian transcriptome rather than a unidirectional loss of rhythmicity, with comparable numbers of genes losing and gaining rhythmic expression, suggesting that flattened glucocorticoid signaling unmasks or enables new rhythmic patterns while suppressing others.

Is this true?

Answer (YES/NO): NO